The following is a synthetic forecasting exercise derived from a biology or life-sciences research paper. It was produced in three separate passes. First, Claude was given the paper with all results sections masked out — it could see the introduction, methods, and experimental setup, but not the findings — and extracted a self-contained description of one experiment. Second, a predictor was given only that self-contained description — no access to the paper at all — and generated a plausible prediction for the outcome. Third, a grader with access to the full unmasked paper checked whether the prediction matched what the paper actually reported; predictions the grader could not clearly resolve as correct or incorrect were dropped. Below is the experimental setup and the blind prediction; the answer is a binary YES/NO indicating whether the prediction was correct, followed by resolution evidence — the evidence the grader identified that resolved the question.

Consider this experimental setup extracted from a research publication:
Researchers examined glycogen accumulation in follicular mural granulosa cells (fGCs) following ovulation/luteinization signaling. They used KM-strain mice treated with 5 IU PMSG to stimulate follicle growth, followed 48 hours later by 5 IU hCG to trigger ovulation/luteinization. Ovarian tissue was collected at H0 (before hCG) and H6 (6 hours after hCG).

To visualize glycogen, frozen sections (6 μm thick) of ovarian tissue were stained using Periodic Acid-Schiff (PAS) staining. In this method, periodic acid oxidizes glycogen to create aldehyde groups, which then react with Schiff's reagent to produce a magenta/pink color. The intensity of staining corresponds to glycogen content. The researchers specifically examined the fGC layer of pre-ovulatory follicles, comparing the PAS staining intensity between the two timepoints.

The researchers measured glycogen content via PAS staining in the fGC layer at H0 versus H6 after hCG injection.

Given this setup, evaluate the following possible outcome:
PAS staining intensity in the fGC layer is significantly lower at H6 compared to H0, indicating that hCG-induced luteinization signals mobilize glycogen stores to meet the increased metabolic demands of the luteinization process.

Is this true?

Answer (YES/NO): NO